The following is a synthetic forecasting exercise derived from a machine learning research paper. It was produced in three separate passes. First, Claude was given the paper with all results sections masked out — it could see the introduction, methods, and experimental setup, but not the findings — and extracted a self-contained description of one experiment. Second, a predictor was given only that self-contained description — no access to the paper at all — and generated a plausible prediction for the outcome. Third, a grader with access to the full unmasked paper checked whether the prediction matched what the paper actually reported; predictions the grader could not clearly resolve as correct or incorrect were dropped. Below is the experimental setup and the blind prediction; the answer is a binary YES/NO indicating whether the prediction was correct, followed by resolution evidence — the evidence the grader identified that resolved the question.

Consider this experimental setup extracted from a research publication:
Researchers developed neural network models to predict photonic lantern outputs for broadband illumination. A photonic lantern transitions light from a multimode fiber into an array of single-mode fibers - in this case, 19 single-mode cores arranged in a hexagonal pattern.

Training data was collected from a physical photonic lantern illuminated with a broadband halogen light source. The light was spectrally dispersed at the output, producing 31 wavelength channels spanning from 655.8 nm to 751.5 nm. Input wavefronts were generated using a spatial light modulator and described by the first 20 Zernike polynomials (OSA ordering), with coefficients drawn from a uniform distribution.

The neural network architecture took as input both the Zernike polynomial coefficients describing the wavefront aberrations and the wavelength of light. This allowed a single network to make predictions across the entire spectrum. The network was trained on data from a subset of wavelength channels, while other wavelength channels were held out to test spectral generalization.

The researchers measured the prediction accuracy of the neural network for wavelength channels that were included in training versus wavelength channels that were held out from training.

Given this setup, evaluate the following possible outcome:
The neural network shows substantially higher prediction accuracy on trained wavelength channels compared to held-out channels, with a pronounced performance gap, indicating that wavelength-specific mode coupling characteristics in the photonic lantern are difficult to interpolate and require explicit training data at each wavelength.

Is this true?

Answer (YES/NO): NO